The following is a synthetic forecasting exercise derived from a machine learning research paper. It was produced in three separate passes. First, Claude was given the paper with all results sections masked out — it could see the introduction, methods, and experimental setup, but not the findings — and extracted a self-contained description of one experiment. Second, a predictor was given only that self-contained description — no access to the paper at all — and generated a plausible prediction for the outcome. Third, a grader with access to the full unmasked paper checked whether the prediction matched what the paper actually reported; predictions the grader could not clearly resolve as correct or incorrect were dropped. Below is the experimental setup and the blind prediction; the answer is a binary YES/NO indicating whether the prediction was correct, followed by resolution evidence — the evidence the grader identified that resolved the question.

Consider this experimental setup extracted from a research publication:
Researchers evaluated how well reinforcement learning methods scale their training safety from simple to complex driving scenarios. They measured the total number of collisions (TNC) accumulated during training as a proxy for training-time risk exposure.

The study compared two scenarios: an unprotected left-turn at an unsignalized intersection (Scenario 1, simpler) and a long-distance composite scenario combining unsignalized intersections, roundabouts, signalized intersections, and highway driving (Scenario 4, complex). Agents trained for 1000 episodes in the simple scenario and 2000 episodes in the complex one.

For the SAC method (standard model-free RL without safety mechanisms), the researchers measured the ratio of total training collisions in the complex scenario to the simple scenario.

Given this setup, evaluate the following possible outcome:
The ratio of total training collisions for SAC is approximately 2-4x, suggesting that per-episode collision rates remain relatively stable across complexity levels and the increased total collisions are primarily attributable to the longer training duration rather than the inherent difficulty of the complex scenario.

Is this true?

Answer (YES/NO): NO